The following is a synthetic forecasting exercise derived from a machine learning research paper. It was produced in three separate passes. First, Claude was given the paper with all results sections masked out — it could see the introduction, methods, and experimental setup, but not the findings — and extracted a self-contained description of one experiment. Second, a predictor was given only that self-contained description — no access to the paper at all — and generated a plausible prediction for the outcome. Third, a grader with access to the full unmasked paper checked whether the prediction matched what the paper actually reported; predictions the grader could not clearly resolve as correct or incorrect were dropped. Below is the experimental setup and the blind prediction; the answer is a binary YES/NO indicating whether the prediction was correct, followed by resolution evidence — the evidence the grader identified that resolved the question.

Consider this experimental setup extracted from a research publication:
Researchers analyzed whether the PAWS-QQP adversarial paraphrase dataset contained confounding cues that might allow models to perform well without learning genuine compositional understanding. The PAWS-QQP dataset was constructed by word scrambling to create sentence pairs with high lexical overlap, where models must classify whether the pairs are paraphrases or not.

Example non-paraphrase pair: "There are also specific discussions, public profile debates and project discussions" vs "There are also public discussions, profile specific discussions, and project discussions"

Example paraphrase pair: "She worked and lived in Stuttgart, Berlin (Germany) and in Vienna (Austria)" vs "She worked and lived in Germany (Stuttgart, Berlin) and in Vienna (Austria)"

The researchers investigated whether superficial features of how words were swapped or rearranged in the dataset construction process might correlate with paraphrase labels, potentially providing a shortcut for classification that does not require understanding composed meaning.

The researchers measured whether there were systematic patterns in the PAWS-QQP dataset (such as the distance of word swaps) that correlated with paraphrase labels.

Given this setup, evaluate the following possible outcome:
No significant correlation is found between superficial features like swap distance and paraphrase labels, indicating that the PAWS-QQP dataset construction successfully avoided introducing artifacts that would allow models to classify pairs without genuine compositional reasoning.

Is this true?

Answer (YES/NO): NO